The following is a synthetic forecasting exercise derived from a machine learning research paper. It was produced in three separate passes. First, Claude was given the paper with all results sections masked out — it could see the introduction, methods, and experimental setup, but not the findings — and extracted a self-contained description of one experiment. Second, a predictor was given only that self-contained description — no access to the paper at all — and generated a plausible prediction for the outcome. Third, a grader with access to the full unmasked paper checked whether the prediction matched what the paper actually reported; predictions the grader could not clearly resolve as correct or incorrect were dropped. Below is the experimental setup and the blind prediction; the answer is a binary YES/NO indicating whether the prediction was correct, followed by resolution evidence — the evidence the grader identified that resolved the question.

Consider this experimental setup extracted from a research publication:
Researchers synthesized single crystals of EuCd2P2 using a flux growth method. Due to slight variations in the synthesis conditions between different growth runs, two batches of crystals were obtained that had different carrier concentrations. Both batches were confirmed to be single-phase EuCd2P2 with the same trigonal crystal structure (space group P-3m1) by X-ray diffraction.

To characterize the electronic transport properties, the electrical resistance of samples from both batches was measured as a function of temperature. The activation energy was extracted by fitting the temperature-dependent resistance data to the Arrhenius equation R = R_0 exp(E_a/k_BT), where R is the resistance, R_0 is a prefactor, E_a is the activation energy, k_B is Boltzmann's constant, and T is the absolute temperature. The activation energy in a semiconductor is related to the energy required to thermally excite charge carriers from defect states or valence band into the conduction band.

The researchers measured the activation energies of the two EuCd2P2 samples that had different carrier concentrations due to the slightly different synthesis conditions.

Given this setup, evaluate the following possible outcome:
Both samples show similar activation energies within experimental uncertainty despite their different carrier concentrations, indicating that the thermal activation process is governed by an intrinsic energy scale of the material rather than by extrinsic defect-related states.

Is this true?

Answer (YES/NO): NO